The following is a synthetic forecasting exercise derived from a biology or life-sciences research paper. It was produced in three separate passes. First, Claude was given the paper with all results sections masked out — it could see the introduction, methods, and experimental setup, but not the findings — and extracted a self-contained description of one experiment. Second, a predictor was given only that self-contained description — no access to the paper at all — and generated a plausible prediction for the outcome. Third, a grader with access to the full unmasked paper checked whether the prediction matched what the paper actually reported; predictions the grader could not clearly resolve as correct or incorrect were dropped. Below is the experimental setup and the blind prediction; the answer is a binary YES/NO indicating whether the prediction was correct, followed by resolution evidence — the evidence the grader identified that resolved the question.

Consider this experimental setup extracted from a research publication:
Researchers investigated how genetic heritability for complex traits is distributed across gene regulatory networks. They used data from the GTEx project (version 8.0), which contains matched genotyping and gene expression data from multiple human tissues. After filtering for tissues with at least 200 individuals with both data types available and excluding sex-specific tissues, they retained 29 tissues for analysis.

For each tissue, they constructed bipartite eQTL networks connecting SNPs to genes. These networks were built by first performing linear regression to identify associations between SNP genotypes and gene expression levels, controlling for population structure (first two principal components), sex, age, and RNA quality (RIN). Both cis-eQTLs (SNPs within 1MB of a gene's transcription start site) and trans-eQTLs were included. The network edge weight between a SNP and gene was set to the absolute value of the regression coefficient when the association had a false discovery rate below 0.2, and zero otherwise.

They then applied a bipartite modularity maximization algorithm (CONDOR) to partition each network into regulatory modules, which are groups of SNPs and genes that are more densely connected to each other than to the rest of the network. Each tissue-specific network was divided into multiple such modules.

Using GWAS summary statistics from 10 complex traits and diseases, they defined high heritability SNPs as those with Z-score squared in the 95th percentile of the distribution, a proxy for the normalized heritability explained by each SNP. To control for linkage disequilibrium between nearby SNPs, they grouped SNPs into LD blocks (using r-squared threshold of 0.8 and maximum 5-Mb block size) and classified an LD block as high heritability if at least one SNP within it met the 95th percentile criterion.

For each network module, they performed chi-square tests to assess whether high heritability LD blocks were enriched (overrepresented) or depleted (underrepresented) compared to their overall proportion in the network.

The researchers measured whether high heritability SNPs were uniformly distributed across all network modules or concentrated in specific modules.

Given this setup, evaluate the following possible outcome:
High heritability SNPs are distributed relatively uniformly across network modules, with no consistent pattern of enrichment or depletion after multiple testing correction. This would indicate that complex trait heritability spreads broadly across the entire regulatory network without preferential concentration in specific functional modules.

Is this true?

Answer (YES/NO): NO